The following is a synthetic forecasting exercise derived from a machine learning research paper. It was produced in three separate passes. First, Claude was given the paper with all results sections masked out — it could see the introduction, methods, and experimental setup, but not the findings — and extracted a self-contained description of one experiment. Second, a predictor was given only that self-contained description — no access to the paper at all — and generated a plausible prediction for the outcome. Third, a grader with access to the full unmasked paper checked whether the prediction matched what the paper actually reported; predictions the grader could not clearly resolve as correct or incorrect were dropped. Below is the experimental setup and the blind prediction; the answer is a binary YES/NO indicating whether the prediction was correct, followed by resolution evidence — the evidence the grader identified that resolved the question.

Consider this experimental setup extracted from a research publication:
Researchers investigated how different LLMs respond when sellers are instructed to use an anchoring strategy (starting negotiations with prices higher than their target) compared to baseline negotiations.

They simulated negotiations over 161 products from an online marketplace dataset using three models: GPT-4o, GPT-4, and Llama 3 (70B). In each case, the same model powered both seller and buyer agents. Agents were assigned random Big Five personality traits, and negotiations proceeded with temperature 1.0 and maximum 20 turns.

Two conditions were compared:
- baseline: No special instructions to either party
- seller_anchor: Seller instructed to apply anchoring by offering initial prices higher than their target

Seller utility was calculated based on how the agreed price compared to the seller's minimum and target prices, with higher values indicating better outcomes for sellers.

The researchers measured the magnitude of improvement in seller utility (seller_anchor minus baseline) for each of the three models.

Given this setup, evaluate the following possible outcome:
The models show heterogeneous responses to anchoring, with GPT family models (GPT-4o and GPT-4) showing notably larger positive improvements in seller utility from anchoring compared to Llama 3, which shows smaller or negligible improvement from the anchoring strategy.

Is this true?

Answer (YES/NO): NO